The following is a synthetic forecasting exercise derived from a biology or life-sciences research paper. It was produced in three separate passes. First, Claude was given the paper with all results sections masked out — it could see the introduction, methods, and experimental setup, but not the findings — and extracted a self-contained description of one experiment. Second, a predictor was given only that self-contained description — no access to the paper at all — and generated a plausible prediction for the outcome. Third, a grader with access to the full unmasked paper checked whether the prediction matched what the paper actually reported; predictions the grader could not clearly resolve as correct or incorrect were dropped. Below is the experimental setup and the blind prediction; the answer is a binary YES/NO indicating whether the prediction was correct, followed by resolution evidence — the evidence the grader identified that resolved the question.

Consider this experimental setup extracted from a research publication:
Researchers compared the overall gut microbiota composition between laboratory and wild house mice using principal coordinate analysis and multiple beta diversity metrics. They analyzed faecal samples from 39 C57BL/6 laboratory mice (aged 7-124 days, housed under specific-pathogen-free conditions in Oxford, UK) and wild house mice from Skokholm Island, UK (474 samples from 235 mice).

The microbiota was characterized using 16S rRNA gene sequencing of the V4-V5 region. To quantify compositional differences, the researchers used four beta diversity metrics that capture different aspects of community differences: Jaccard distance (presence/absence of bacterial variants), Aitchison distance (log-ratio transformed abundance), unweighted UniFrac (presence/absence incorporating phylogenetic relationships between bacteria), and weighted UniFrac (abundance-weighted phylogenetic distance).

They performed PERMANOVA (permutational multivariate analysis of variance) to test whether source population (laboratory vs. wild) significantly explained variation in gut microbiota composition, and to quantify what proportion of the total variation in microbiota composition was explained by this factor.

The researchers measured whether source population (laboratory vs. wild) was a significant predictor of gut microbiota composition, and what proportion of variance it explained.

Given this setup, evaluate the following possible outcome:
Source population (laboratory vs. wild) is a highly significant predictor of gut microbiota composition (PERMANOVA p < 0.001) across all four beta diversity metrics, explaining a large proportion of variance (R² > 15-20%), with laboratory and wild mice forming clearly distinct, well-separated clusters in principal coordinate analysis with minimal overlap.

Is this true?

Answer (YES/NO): NO